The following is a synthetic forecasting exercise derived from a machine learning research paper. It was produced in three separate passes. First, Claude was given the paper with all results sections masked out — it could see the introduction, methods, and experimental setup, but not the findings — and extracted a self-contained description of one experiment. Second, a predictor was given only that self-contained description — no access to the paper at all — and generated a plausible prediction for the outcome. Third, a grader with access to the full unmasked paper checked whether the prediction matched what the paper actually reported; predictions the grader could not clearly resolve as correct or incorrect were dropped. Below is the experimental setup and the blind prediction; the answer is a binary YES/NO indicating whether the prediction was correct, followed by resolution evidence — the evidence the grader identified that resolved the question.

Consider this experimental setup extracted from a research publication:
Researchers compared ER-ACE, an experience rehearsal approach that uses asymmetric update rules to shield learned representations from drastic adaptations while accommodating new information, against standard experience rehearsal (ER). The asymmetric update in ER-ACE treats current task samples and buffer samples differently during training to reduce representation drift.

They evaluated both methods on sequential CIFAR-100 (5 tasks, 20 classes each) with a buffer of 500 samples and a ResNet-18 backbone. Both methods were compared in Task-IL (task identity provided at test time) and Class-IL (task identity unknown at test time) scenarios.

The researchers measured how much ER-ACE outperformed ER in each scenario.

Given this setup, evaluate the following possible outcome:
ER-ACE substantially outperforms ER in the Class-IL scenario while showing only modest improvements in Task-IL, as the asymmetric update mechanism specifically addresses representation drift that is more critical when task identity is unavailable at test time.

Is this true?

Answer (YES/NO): NO